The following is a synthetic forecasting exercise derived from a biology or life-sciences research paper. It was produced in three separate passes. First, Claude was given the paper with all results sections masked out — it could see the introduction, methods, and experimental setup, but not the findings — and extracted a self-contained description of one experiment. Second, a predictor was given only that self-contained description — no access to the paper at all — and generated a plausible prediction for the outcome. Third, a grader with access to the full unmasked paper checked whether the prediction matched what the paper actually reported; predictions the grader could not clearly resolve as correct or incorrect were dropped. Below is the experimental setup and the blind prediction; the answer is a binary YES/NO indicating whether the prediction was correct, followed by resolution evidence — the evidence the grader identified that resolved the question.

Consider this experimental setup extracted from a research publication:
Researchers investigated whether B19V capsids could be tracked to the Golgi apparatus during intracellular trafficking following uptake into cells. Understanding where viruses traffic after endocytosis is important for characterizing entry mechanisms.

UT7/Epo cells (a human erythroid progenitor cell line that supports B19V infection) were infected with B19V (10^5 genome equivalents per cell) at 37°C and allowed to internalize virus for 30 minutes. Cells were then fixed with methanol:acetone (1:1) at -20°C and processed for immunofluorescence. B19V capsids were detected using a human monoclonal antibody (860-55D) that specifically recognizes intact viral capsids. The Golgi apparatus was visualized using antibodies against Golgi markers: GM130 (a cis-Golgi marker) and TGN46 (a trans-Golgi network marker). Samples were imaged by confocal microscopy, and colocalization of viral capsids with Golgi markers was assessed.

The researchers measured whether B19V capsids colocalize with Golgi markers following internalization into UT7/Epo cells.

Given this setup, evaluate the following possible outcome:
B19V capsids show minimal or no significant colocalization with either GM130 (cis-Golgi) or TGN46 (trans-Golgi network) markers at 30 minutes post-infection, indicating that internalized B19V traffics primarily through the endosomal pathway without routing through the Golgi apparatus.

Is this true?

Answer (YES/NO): NO